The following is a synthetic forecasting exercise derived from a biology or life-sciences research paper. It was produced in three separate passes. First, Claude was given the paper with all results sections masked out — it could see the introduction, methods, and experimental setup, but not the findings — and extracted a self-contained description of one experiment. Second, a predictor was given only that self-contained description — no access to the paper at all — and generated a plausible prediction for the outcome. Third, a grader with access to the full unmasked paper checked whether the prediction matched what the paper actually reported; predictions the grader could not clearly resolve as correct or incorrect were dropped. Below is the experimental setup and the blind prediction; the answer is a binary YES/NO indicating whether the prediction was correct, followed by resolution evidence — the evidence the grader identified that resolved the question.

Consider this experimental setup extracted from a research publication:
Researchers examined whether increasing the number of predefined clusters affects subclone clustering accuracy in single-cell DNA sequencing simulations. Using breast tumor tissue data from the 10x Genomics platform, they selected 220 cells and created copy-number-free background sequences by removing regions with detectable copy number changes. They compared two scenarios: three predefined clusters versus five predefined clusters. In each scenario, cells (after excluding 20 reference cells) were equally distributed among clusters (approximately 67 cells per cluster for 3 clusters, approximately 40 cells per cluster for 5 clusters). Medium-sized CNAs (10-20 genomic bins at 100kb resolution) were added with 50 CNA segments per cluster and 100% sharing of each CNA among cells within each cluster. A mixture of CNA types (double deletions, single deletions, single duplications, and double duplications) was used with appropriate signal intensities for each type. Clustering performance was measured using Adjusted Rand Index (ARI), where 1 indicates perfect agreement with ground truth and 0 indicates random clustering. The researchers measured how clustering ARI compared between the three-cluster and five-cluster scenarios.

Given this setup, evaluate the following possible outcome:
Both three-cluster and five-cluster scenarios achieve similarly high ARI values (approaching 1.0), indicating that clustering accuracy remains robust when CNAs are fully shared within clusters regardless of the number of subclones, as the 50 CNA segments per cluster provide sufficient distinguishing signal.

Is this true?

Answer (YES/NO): NO